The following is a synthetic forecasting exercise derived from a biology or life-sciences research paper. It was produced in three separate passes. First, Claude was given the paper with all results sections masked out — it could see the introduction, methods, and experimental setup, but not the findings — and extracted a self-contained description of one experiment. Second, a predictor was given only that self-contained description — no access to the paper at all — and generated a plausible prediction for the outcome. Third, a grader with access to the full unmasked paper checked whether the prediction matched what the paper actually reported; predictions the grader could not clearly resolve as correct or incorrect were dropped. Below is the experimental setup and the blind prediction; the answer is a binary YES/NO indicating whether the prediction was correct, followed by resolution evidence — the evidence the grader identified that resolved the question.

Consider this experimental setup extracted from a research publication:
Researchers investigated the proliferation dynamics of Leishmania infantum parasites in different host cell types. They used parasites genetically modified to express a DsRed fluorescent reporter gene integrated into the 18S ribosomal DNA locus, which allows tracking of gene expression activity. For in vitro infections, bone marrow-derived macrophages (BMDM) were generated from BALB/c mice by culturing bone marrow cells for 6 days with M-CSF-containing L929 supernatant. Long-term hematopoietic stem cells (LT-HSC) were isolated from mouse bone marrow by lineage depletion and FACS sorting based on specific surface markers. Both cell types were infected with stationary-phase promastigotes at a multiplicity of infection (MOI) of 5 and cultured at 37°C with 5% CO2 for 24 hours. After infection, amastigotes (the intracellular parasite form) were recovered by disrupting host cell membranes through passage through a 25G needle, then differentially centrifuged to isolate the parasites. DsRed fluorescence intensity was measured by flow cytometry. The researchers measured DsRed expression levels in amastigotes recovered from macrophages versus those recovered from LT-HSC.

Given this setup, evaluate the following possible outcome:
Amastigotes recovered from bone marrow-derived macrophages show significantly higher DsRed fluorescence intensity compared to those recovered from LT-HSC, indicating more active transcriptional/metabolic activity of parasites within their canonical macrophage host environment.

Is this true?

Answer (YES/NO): NO